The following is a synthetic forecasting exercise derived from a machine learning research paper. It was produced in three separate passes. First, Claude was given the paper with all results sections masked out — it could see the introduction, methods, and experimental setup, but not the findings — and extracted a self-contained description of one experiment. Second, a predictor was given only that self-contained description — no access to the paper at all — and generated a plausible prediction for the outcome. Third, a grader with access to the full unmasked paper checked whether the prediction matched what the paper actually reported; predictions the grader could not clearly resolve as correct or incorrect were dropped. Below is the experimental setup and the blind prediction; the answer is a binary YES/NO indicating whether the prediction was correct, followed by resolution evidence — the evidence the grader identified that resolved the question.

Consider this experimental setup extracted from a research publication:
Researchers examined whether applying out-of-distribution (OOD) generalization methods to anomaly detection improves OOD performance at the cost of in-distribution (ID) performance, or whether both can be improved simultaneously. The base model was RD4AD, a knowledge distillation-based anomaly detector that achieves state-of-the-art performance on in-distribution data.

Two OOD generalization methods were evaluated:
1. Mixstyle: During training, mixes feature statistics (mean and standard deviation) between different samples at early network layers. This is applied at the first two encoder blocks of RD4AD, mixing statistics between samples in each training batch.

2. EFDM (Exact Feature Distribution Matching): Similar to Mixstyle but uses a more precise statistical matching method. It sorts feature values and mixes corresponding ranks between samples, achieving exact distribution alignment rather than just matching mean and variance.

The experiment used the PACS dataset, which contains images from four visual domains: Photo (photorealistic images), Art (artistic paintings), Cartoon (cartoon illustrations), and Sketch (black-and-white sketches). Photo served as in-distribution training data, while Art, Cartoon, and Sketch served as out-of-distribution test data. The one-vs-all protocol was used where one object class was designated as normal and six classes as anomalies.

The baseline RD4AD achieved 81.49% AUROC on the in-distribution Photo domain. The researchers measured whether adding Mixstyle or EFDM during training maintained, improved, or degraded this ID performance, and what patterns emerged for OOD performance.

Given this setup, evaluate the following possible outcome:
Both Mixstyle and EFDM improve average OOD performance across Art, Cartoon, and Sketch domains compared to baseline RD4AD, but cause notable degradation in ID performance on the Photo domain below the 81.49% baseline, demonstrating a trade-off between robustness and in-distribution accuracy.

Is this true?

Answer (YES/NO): NO